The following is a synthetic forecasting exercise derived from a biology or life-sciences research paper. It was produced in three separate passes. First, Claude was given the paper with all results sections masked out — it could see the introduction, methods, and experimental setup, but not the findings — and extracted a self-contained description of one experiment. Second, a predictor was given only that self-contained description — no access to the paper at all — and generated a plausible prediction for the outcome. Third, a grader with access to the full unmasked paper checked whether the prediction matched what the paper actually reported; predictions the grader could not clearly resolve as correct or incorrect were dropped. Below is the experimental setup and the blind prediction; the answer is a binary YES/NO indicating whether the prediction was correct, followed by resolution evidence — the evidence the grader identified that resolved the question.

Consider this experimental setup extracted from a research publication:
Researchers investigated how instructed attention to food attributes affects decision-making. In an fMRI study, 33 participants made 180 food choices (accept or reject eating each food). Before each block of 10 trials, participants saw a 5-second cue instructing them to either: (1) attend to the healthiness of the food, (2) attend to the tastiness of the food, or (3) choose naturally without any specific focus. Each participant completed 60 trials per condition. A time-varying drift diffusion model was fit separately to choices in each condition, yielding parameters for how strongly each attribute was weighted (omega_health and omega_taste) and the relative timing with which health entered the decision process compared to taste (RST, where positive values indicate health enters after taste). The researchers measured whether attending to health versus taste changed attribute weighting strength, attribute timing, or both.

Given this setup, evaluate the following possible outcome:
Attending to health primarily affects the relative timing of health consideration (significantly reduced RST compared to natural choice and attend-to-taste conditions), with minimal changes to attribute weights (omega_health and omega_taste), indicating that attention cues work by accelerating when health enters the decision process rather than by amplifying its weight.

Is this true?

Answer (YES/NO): NO